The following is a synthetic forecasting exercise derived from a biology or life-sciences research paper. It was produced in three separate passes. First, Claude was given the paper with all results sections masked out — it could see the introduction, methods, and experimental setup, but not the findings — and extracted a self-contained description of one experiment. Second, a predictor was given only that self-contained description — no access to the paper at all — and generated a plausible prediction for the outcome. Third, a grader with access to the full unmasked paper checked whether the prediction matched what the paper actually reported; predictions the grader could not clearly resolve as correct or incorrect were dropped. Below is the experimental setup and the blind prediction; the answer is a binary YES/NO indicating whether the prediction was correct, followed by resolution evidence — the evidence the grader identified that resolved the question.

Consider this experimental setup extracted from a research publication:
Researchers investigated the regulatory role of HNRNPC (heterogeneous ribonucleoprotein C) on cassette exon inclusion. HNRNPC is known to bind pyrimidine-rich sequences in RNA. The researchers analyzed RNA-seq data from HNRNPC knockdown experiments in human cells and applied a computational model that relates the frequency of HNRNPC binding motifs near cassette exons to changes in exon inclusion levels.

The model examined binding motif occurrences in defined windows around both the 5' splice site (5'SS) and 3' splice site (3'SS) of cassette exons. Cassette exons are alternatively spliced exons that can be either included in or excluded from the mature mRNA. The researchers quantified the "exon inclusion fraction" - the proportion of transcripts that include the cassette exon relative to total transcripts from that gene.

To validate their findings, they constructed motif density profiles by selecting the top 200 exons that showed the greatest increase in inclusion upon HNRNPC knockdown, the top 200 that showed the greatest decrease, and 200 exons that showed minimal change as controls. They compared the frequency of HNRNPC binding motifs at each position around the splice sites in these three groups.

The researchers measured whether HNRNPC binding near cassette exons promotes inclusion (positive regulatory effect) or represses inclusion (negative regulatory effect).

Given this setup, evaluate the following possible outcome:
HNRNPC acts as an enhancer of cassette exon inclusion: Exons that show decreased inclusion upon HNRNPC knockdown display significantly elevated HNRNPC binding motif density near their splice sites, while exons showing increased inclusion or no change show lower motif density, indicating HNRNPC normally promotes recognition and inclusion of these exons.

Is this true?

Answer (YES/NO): NO